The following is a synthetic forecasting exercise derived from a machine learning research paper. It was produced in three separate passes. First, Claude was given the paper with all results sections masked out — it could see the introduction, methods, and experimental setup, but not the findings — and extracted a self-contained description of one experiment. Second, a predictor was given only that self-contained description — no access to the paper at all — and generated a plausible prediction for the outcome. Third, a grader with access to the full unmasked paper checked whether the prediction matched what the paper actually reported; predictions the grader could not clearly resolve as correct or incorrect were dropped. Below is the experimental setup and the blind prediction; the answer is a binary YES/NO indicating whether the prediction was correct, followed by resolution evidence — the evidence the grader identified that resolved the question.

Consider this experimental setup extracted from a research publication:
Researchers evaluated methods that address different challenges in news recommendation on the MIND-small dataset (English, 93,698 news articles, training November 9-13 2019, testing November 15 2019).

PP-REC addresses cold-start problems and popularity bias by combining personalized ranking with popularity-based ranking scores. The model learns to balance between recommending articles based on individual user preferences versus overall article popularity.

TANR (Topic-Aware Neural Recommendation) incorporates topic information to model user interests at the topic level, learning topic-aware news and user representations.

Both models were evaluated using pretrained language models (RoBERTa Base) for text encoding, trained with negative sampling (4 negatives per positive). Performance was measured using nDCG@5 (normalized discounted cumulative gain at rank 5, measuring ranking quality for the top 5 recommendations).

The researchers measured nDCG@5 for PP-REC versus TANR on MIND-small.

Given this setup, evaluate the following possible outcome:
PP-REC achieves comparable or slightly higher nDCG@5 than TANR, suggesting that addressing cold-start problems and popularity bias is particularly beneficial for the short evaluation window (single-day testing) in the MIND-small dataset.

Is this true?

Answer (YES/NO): NO